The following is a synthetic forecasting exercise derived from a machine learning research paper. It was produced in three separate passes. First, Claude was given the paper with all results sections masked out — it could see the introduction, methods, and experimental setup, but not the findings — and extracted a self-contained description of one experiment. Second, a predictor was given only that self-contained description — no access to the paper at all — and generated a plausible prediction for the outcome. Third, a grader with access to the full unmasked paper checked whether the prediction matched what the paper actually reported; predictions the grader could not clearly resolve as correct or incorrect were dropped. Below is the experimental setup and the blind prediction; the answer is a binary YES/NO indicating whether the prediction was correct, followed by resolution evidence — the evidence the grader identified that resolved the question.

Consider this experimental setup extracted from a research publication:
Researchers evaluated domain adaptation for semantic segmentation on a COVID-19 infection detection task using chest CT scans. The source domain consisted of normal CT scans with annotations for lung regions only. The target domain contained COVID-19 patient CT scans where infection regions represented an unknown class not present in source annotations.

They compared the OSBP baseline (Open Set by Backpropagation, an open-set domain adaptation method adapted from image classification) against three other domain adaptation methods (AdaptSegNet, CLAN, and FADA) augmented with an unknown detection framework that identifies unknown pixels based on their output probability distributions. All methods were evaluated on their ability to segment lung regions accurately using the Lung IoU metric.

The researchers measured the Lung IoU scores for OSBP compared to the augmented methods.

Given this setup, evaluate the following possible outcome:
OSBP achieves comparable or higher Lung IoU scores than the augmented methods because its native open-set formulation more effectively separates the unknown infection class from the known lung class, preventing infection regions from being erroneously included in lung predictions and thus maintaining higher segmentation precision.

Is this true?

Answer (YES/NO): NO